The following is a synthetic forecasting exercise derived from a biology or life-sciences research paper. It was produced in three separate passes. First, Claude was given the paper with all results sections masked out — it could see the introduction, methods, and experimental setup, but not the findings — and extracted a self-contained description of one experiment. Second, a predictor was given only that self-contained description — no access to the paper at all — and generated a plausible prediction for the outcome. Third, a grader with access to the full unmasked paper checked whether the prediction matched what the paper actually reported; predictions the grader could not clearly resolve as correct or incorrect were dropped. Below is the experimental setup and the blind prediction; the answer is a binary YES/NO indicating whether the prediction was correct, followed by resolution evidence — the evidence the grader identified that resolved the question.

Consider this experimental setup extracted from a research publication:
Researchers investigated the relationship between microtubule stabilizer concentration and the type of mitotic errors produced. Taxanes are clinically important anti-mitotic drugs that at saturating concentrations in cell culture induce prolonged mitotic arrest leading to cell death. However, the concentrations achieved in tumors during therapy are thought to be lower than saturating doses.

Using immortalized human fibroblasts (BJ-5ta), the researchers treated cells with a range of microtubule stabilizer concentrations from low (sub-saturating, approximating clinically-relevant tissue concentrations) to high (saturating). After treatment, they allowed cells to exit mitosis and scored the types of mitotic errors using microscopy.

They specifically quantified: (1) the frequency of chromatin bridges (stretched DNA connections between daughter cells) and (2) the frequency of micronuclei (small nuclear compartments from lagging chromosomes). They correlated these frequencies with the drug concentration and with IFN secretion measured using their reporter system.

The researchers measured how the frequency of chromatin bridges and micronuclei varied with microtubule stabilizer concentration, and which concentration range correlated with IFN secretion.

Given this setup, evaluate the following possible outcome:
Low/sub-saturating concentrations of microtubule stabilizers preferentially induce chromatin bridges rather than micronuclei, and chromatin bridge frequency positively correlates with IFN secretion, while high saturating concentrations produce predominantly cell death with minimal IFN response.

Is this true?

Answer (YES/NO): NO